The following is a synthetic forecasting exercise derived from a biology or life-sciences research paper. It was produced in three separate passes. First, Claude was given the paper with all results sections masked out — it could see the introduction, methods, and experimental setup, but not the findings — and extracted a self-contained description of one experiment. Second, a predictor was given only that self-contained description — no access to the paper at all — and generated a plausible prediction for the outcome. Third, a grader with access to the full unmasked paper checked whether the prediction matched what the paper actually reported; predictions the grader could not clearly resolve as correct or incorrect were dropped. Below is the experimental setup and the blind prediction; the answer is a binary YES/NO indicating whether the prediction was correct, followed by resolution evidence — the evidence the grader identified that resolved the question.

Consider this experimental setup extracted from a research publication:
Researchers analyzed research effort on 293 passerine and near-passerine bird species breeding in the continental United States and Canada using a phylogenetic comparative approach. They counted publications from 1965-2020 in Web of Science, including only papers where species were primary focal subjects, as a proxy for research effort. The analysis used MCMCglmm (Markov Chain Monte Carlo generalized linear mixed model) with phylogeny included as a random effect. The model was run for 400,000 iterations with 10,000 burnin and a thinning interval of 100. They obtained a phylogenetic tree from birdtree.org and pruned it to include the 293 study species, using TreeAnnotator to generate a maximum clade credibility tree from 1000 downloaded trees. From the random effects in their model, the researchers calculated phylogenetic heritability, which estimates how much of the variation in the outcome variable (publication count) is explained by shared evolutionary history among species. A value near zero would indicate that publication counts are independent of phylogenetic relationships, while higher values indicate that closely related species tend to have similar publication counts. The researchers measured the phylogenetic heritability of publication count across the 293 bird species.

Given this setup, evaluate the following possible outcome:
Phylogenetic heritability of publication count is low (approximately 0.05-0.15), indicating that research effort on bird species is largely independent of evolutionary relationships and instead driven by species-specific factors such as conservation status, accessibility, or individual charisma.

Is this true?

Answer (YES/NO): NO